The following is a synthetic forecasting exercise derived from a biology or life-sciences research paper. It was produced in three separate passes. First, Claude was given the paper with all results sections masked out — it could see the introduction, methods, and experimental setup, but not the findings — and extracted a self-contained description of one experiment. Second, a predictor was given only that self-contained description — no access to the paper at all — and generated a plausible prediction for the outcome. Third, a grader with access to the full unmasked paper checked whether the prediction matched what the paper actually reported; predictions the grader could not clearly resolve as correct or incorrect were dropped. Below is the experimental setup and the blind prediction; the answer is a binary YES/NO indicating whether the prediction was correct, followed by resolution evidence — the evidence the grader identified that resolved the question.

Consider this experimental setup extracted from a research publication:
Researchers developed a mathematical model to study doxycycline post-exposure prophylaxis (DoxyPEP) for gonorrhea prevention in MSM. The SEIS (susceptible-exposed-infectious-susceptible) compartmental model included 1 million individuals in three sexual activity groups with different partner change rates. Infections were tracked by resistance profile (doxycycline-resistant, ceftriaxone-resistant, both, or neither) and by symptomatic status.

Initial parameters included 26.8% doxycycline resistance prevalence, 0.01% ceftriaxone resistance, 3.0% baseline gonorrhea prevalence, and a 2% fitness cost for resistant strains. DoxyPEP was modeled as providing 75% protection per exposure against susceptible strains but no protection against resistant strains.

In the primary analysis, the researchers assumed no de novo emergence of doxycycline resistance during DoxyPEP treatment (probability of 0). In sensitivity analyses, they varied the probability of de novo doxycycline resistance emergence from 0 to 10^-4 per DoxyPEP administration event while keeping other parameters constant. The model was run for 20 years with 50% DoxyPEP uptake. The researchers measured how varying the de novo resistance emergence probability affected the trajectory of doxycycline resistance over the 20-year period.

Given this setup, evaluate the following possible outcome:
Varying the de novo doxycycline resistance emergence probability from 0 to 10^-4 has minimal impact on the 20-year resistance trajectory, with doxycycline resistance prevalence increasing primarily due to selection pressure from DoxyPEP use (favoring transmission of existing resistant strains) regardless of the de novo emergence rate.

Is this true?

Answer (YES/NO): YES